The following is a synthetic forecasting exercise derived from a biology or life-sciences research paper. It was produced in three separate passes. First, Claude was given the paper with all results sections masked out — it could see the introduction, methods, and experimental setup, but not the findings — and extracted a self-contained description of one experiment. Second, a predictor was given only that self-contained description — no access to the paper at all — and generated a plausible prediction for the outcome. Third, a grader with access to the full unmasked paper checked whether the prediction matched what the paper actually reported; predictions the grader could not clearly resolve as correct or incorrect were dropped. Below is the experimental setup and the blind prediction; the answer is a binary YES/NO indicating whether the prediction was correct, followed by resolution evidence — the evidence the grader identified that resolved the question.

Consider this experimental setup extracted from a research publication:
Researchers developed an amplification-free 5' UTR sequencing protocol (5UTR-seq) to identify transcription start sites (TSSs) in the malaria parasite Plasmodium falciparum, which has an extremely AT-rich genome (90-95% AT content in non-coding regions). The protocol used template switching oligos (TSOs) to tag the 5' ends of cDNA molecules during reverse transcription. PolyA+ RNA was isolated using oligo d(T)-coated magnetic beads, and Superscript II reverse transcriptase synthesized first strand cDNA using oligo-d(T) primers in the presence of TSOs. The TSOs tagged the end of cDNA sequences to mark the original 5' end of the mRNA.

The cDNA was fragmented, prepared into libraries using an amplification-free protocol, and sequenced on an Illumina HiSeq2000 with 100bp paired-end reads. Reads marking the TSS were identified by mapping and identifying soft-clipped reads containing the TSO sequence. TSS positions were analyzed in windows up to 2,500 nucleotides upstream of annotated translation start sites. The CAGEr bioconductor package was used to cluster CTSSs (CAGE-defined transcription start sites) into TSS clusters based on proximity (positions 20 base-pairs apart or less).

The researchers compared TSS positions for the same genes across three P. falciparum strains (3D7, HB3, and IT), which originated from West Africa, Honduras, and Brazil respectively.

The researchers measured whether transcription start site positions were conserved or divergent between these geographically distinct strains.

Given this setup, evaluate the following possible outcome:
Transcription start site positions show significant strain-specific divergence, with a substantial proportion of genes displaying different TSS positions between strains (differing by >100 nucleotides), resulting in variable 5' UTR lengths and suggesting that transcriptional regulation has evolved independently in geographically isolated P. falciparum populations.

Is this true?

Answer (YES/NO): NO